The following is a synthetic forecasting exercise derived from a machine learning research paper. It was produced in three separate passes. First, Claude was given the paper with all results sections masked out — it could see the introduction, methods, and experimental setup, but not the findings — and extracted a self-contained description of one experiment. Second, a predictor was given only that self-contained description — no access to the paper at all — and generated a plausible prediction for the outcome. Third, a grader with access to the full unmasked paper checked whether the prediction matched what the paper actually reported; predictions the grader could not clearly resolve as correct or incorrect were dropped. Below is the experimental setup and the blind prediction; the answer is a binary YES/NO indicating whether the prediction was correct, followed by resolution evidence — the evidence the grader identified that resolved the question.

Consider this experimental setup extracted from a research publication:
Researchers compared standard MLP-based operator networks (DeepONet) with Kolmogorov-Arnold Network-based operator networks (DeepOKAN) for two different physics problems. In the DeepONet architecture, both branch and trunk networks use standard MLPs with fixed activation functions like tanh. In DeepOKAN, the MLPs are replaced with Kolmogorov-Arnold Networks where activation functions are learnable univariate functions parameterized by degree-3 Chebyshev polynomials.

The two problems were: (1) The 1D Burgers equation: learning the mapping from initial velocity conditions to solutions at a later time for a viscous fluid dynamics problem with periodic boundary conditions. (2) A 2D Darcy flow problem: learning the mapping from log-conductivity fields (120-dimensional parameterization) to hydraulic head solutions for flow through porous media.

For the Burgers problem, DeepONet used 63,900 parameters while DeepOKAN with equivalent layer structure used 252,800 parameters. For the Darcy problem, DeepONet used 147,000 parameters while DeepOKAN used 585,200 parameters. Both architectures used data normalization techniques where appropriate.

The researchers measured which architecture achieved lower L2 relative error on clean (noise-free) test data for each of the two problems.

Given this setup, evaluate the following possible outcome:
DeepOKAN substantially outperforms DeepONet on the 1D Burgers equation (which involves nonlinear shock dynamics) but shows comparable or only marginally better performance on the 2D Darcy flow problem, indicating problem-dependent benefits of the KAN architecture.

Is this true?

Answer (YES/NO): NO